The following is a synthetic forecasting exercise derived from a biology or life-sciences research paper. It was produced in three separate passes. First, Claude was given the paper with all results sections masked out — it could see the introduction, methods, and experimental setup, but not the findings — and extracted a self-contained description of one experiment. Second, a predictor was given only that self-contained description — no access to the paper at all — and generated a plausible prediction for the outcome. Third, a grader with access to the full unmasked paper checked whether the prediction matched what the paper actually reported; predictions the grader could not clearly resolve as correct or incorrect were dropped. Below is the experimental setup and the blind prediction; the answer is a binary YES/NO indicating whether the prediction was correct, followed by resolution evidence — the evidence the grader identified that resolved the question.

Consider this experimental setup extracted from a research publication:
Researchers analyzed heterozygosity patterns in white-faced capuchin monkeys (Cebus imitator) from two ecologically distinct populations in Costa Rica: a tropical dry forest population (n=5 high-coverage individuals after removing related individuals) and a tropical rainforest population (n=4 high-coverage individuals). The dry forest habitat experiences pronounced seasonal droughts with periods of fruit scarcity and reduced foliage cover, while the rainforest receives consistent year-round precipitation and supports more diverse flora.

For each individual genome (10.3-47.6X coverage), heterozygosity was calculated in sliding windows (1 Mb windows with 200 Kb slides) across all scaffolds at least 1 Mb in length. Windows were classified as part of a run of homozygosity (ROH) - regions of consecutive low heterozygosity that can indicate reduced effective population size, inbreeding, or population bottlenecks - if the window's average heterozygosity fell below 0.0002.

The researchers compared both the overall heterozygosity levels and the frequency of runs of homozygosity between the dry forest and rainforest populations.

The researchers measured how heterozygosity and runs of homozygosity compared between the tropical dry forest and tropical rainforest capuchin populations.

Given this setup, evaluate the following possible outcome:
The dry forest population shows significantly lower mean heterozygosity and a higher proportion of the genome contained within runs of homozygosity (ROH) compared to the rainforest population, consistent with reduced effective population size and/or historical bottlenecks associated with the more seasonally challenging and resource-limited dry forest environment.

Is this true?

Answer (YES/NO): YES